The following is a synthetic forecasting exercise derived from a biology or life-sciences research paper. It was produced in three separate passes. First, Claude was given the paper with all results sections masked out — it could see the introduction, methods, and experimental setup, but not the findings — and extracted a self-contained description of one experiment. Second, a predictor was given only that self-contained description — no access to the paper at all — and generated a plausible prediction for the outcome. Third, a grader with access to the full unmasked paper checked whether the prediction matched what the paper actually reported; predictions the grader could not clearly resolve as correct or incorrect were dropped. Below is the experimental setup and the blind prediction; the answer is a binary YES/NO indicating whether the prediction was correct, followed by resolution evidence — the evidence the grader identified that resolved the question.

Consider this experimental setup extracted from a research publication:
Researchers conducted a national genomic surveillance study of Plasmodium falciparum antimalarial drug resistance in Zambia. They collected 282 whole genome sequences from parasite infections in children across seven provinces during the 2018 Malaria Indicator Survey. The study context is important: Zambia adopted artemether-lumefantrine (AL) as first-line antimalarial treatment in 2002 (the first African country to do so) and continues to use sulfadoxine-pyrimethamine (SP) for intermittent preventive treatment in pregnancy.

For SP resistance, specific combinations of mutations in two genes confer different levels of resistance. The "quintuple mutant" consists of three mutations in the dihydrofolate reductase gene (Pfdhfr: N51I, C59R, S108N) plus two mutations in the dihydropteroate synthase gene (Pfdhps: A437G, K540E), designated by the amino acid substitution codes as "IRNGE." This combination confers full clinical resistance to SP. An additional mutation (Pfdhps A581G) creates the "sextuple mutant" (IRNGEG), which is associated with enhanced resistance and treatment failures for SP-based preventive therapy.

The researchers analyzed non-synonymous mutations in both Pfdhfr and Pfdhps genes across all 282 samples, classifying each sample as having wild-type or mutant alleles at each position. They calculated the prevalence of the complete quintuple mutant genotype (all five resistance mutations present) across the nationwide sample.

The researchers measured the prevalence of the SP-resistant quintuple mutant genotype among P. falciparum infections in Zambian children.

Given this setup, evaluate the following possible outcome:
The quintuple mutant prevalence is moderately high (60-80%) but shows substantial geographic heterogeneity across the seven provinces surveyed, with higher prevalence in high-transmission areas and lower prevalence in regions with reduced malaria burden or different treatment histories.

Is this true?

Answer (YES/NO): NO